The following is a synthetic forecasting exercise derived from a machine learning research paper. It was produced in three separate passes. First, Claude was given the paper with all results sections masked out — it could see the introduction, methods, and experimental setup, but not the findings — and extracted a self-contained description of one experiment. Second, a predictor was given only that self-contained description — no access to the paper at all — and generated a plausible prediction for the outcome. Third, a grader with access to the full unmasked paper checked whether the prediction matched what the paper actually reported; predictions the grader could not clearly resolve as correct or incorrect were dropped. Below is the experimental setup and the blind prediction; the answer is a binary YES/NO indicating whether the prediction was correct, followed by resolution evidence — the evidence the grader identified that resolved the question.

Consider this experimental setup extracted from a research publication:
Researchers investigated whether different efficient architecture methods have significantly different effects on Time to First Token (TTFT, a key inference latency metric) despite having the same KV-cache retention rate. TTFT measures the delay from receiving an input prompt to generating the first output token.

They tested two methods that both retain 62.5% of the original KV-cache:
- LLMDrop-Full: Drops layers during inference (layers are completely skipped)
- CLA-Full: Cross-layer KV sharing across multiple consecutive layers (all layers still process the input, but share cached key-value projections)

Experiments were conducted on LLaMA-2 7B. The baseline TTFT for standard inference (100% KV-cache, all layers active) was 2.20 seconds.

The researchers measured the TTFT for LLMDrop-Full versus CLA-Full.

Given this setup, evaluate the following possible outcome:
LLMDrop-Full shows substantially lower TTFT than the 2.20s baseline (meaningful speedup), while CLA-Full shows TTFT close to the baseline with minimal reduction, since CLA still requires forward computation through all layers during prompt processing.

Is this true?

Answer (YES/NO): YES